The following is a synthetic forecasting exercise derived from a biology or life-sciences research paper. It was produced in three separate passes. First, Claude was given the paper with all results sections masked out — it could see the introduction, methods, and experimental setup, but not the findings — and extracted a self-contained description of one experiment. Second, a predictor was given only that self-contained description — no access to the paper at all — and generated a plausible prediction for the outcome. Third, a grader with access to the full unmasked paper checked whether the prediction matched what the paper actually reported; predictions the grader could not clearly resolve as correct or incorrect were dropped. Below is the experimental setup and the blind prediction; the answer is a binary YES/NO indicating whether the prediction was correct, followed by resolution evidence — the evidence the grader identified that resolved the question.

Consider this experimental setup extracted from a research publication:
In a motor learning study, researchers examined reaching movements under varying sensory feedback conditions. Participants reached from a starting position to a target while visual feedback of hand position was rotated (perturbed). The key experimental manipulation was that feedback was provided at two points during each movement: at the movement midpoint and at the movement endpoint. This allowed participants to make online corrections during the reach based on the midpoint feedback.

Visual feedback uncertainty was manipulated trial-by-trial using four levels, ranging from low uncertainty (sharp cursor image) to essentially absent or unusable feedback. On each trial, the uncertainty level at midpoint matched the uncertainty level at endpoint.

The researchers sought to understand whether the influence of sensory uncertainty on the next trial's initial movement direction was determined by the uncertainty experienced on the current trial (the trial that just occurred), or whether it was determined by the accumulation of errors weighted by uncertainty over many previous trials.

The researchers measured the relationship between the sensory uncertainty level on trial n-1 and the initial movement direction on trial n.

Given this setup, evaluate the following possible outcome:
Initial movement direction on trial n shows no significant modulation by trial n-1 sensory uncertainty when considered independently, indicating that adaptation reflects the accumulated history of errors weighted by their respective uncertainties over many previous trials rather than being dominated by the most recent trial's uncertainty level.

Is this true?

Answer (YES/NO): NO